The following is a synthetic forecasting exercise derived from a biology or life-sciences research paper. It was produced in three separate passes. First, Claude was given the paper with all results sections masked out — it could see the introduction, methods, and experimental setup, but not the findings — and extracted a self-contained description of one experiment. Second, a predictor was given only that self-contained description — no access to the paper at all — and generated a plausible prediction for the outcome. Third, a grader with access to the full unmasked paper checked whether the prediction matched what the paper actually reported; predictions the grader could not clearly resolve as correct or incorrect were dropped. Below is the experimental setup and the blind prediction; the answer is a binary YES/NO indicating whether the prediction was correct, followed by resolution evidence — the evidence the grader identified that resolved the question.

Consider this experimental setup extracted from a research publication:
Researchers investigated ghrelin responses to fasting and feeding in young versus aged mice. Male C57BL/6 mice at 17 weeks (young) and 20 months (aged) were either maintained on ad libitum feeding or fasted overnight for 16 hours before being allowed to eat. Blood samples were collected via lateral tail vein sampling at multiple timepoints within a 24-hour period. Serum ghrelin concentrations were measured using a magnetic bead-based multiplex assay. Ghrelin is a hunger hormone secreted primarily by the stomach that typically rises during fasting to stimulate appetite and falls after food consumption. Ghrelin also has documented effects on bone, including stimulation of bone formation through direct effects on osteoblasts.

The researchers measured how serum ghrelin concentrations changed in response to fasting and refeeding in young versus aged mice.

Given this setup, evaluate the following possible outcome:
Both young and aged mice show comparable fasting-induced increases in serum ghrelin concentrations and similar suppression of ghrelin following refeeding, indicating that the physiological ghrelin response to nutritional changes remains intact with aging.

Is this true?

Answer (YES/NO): NO